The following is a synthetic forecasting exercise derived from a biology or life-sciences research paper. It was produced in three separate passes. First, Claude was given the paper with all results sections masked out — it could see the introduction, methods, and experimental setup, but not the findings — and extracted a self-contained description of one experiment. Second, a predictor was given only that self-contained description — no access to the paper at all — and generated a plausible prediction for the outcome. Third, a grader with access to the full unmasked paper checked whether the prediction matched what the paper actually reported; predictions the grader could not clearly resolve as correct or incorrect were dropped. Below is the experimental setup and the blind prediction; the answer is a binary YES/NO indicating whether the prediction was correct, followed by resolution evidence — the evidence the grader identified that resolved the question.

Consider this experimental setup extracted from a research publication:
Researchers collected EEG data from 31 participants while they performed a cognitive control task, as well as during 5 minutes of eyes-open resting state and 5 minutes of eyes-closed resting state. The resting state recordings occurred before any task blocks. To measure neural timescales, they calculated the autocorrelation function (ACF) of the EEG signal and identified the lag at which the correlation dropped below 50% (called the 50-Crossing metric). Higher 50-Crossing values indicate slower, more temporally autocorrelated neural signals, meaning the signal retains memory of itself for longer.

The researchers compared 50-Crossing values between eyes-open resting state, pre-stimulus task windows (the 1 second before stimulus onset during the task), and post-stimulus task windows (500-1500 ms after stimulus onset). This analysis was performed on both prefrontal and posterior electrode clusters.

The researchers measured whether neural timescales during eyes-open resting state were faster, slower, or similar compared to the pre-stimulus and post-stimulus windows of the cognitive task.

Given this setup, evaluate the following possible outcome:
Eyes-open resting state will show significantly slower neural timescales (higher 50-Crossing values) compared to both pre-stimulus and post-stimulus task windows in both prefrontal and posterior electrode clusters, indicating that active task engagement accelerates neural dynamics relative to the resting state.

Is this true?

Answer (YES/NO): NO